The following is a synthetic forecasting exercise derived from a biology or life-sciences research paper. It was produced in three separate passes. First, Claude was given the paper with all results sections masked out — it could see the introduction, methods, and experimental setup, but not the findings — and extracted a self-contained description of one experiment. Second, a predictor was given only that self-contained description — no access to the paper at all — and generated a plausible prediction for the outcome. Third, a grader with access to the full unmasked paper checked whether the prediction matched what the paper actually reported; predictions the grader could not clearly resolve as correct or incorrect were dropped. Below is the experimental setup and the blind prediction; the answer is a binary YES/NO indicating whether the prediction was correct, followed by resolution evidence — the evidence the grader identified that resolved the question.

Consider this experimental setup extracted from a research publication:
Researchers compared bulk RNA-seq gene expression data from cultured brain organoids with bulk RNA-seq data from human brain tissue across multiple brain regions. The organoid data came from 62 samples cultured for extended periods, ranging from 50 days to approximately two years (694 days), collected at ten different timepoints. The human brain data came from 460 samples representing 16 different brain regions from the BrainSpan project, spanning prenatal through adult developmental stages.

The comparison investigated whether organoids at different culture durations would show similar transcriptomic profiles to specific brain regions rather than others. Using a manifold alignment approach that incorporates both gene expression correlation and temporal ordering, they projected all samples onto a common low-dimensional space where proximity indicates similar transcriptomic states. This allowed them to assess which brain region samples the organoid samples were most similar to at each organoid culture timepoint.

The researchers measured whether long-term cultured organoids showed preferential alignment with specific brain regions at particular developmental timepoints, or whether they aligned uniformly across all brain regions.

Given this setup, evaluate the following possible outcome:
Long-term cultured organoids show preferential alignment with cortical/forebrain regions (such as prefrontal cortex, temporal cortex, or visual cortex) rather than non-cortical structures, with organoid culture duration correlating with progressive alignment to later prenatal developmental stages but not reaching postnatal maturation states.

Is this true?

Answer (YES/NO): NO